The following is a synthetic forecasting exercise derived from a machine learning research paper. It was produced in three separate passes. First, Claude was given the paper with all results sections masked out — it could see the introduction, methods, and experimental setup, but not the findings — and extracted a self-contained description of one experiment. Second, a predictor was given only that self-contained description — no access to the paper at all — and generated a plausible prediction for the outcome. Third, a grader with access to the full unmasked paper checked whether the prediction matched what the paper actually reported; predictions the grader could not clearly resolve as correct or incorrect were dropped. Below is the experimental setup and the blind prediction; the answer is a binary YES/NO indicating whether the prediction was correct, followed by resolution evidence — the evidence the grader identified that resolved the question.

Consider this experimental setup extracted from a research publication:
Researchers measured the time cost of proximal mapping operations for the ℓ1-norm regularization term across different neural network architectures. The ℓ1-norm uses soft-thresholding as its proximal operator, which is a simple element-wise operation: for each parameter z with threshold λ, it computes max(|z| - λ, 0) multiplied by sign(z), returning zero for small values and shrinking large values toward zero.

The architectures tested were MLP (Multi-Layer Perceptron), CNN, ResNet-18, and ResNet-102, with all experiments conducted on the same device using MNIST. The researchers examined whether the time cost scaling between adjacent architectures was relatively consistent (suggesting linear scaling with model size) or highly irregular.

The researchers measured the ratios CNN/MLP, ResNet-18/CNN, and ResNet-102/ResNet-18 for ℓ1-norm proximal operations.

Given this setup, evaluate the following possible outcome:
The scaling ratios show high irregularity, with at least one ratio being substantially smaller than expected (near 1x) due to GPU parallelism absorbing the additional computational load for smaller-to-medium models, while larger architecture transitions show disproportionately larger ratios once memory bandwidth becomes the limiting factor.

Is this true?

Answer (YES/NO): NO